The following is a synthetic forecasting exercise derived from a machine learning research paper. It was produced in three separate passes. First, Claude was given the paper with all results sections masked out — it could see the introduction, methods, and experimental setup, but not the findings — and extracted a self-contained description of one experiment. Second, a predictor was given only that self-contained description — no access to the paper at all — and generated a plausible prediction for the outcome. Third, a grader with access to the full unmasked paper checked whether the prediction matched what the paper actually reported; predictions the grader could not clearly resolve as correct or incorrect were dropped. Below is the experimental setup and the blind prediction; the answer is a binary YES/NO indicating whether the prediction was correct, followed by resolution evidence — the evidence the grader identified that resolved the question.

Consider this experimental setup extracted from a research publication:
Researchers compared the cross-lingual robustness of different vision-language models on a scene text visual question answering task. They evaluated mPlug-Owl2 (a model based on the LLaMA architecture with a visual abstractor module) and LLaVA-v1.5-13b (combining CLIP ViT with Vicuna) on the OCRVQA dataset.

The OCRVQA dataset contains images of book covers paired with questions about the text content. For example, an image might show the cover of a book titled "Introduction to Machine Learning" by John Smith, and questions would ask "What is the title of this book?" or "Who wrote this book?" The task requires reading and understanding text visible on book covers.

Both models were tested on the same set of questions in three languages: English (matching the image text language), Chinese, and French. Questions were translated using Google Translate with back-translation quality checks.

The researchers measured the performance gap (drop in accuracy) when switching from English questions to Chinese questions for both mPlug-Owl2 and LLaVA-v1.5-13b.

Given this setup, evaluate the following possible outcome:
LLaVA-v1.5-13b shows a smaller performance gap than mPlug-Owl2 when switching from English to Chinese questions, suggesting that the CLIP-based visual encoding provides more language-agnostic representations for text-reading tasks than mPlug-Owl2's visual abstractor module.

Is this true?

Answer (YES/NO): NO